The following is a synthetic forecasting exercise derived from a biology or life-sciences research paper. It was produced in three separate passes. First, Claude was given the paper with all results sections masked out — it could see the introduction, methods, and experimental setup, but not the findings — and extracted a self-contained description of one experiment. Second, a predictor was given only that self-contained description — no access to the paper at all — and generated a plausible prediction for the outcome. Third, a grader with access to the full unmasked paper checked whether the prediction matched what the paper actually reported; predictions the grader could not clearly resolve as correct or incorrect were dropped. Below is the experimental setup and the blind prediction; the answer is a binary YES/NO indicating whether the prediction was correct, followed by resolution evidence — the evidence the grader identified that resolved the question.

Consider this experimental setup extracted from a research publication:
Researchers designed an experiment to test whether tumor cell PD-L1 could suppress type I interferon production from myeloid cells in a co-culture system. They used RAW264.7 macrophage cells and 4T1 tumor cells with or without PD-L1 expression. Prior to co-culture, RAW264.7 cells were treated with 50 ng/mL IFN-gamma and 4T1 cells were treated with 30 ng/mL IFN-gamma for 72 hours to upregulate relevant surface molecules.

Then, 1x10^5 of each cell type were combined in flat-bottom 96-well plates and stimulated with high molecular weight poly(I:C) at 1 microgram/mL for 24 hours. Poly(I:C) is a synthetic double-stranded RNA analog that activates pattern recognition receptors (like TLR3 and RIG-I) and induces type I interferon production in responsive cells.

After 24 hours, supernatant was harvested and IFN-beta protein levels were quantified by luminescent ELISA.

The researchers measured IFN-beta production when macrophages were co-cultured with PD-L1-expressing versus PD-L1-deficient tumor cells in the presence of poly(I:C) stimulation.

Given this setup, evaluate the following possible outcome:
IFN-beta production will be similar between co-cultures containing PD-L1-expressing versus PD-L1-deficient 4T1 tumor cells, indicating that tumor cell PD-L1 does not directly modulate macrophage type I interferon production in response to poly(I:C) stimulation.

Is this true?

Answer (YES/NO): NO